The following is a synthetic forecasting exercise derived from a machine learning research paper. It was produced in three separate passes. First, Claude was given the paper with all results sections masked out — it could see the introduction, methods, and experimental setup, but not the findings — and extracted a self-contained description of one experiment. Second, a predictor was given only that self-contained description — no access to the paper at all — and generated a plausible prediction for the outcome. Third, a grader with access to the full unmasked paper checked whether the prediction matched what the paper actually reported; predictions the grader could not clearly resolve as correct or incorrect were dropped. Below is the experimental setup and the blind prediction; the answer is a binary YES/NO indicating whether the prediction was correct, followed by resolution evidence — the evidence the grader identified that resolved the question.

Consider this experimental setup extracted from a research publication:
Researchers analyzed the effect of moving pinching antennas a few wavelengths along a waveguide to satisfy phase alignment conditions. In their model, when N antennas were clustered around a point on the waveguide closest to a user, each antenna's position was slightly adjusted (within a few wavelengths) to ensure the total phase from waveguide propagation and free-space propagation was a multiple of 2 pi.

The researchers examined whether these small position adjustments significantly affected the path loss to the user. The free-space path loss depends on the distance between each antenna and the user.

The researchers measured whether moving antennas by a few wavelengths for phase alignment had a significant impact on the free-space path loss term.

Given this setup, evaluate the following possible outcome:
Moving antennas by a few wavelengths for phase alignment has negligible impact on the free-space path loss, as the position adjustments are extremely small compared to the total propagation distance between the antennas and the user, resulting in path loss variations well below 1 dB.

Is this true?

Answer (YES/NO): NO